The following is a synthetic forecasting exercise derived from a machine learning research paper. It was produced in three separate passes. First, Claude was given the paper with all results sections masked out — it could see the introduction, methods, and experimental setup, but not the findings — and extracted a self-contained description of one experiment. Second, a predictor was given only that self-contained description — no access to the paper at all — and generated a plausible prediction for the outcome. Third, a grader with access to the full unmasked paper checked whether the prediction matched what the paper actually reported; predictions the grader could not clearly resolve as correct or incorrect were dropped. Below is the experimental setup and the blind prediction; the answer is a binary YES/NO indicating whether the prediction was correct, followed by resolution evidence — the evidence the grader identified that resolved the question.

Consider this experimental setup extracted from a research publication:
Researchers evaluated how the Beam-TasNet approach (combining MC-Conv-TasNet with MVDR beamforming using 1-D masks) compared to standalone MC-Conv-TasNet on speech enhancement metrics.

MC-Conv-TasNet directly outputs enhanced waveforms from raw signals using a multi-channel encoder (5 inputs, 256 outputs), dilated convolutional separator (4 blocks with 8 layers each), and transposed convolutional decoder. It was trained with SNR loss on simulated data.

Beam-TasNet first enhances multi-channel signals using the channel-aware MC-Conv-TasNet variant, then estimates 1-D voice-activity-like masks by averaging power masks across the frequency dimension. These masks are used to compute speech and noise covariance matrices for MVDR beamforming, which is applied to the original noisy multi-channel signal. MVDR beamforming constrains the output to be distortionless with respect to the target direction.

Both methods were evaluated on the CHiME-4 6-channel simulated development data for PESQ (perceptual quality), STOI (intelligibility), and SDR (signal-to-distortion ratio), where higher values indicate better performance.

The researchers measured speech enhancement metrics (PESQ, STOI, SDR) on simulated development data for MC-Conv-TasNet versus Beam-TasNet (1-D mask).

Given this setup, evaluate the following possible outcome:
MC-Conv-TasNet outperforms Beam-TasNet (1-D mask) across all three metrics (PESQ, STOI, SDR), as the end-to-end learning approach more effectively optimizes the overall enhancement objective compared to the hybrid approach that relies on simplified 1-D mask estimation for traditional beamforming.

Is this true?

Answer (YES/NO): YES